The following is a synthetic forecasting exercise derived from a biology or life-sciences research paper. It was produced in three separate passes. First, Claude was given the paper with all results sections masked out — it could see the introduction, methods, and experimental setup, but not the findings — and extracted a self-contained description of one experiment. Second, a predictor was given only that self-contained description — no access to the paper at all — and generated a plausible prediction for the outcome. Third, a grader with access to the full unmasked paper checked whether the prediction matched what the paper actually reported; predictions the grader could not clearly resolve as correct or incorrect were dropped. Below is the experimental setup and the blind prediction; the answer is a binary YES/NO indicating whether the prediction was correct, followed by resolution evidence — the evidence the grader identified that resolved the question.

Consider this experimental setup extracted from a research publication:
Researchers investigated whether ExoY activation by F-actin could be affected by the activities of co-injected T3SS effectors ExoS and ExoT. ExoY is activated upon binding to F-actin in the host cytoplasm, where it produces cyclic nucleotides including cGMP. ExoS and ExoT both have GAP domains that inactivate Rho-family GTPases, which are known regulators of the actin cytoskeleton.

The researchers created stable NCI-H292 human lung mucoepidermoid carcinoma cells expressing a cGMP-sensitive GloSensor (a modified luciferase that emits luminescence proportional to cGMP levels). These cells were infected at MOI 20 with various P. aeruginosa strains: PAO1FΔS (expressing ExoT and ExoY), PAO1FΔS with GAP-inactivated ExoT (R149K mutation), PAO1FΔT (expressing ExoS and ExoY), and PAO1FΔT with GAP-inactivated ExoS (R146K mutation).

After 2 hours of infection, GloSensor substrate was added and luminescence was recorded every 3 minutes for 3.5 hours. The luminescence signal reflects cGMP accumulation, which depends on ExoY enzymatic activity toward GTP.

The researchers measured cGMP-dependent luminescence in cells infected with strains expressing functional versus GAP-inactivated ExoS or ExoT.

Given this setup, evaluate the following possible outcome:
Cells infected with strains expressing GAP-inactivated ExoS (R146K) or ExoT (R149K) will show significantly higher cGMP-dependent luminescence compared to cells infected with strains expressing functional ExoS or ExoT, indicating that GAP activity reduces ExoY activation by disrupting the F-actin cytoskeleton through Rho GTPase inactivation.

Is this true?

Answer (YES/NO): NO